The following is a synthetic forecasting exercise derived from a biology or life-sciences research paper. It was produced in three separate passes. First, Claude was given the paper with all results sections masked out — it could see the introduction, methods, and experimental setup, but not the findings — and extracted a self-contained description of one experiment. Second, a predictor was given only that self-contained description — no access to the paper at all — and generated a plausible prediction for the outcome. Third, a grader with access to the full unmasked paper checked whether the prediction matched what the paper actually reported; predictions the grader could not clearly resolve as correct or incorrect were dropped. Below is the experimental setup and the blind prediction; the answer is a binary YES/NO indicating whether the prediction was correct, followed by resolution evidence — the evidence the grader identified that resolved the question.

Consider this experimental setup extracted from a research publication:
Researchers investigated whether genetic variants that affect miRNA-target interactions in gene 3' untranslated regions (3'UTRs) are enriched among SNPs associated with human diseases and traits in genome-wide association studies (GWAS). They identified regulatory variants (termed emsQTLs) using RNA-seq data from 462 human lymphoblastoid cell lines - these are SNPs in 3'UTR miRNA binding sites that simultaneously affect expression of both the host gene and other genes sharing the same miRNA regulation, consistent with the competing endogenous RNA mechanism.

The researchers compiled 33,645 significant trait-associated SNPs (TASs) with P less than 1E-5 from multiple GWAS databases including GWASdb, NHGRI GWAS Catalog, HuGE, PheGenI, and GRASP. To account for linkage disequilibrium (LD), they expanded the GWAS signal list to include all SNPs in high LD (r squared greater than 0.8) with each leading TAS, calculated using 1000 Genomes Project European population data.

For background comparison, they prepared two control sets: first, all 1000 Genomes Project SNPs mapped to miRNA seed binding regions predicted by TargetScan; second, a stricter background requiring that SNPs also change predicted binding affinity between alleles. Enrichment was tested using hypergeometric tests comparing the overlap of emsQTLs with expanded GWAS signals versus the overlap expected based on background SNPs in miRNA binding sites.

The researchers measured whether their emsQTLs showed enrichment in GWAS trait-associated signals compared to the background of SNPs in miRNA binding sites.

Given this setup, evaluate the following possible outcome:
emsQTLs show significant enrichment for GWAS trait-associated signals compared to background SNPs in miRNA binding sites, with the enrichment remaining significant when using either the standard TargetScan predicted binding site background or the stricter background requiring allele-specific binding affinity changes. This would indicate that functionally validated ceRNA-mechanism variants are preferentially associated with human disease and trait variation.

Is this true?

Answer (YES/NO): YES